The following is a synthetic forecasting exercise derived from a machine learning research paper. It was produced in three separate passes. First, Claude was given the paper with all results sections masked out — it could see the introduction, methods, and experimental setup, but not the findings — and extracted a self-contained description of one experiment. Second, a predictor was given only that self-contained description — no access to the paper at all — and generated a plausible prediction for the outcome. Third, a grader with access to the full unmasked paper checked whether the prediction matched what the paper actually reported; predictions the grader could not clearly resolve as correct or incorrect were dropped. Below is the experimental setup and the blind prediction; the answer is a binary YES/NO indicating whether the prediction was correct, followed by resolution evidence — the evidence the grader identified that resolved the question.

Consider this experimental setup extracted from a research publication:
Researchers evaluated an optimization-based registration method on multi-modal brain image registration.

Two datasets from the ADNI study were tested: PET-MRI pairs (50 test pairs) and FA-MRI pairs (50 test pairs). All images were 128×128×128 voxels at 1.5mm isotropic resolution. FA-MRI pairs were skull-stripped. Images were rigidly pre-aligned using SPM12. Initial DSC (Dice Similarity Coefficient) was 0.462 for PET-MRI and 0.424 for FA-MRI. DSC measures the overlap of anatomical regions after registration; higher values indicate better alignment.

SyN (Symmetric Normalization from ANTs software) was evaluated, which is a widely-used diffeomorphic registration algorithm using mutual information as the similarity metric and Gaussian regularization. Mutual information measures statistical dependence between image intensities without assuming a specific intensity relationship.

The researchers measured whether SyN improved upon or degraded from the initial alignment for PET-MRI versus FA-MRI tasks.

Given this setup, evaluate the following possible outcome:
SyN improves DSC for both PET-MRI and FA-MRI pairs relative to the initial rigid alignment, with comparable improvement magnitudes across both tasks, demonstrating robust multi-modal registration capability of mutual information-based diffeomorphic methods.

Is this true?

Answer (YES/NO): NO